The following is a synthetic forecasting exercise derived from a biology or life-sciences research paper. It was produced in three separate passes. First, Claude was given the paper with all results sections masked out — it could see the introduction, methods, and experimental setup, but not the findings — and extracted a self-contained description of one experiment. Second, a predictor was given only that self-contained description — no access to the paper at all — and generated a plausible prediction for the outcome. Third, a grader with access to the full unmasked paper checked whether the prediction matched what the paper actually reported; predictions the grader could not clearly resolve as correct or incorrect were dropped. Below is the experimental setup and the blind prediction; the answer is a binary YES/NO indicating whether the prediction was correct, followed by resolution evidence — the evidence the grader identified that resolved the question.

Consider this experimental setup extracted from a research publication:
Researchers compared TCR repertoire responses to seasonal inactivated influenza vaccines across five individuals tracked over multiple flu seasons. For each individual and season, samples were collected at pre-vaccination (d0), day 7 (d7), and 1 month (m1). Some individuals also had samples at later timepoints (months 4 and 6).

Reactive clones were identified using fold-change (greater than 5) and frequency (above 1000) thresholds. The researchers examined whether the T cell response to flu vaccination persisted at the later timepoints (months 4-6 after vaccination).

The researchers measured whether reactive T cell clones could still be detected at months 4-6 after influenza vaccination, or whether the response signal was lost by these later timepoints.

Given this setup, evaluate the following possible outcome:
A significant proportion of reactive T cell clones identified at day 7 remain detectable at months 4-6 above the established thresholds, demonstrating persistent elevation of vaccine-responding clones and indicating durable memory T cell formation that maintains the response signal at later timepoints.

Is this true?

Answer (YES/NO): NO